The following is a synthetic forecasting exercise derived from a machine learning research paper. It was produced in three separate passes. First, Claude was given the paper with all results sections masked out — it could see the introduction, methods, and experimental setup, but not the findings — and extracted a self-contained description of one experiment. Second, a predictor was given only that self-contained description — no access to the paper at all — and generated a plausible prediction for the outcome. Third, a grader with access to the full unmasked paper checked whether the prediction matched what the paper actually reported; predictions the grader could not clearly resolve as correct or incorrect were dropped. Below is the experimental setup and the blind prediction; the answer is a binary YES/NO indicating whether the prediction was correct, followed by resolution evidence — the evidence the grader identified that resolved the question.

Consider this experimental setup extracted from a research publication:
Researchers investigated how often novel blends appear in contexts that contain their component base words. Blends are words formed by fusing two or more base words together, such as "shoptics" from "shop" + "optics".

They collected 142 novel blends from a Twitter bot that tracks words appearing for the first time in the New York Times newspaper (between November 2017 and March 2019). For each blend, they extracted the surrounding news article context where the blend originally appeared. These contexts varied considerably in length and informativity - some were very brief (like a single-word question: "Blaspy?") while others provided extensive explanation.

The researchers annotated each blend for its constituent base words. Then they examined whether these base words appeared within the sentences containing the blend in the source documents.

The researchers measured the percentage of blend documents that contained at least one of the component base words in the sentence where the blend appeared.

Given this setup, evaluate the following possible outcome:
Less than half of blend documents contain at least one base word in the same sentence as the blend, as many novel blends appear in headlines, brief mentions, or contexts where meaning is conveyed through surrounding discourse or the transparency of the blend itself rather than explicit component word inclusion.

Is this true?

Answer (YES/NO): YES